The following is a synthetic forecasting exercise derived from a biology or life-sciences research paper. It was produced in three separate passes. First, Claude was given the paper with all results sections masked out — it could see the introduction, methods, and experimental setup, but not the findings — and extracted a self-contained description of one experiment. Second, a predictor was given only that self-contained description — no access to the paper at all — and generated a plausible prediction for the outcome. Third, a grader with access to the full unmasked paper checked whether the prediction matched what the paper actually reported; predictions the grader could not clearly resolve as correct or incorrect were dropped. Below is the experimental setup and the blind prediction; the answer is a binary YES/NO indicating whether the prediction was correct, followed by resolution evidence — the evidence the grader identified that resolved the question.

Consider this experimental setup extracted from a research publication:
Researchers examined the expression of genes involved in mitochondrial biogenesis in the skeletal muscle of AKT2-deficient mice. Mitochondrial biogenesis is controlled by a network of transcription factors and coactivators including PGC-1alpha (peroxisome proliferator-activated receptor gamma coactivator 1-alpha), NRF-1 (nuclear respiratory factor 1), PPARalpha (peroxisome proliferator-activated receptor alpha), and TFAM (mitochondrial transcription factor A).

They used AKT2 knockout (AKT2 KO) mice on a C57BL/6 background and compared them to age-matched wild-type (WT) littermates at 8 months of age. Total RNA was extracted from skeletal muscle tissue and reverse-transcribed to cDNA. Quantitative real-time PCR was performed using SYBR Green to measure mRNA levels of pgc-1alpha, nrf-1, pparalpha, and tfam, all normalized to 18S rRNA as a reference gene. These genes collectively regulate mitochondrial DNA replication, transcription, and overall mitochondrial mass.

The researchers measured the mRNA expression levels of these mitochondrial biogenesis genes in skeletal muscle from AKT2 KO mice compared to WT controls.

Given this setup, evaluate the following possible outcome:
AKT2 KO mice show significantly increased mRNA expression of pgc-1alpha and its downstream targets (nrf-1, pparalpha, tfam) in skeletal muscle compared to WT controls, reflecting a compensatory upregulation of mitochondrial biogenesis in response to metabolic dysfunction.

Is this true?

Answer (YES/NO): NO